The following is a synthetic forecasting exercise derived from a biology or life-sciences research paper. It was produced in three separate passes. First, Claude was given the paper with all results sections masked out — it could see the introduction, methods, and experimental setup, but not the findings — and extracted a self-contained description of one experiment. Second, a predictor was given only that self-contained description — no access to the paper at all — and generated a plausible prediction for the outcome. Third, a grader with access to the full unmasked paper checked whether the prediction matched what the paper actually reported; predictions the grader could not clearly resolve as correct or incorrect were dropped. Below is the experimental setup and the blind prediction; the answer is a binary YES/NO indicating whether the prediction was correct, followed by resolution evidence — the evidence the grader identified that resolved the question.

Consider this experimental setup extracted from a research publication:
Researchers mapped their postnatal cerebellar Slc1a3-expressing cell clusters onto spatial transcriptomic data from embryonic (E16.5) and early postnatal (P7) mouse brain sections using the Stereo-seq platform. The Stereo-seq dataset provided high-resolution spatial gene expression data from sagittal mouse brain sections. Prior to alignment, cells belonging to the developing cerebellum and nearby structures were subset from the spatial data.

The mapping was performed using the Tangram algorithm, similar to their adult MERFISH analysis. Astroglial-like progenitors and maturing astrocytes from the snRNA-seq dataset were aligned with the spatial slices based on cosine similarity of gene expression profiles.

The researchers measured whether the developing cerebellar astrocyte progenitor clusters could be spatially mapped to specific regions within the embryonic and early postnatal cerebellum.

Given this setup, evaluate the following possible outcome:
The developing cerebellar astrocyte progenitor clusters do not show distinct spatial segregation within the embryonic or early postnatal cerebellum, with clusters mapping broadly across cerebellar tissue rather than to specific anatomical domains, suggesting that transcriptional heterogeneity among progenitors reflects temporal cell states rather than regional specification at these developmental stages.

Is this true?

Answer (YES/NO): NO